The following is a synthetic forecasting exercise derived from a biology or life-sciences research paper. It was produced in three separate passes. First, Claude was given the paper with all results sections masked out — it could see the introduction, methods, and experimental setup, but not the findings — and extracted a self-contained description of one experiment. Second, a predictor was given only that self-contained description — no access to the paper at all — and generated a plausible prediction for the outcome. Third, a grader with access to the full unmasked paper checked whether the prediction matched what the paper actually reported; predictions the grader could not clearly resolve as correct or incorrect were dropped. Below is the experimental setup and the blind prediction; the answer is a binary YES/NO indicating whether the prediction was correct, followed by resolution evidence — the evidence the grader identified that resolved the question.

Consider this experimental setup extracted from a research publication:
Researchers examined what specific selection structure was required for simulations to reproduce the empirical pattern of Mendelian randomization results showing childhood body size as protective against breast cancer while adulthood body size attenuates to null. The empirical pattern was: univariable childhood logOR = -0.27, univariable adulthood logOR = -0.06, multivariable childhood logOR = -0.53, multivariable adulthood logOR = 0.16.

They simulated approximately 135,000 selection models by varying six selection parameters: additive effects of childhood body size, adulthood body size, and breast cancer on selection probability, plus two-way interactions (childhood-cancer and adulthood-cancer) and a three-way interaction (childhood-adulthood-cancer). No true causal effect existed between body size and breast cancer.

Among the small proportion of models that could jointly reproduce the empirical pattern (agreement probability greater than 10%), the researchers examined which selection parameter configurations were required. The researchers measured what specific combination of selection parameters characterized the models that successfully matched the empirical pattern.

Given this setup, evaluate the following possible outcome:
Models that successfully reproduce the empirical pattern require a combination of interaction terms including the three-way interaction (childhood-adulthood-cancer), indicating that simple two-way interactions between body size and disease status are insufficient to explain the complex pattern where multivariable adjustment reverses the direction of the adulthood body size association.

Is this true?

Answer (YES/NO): YES